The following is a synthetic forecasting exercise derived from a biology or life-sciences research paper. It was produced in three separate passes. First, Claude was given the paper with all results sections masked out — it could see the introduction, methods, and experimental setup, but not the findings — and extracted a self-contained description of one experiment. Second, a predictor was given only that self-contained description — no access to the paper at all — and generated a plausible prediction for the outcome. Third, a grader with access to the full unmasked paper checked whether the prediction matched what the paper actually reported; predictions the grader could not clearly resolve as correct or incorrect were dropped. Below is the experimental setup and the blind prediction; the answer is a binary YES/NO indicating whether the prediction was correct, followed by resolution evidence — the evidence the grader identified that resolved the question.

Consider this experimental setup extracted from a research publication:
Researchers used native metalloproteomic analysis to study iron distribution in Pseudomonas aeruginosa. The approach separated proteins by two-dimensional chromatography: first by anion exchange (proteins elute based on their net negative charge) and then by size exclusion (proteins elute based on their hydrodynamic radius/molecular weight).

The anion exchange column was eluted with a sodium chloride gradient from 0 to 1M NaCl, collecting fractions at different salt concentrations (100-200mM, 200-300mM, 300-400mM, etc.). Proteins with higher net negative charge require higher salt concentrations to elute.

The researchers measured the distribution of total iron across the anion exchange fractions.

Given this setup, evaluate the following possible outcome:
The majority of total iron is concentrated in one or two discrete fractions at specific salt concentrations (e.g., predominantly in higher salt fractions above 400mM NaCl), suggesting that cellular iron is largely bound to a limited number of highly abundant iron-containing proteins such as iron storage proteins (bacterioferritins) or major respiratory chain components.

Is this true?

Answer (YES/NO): NO